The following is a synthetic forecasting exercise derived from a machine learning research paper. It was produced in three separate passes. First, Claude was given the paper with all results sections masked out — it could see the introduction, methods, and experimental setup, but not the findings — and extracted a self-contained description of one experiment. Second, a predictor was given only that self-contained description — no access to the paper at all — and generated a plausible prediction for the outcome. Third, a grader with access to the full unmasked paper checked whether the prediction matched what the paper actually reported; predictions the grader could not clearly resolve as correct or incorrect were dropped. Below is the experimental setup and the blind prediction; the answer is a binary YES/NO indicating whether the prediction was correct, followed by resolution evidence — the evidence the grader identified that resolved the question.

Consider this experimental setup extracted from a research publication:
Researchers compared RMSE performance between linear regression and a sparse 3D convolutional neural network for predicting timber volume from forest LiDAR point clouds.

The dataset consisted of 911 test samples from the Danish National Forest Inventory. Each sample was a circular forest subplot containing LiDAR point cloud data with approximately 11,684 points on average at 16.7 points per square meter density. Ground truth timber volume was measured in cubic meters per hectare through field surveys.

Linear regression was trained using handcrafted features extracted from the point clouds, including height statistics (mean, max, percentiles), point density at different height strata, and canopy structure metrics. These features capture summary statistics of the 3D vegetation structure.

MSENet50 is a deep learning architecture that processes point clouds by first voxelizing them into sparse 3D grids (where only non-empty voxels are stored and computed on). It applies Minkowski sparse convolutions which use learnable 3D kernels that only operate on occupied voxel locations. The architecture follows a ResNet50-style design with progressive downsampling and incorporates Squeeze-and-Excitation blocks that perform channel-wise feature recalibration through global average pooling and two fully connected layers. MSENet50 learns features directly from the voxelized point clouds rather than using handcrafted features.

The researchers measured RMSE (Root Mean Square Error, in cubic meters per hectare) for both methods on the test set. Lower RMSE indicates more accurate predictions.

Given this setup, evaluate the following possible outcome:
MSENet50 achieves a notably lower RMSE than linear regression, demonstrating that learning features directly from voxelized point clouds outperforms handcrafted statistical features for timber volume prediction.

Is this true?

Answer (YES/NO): NO